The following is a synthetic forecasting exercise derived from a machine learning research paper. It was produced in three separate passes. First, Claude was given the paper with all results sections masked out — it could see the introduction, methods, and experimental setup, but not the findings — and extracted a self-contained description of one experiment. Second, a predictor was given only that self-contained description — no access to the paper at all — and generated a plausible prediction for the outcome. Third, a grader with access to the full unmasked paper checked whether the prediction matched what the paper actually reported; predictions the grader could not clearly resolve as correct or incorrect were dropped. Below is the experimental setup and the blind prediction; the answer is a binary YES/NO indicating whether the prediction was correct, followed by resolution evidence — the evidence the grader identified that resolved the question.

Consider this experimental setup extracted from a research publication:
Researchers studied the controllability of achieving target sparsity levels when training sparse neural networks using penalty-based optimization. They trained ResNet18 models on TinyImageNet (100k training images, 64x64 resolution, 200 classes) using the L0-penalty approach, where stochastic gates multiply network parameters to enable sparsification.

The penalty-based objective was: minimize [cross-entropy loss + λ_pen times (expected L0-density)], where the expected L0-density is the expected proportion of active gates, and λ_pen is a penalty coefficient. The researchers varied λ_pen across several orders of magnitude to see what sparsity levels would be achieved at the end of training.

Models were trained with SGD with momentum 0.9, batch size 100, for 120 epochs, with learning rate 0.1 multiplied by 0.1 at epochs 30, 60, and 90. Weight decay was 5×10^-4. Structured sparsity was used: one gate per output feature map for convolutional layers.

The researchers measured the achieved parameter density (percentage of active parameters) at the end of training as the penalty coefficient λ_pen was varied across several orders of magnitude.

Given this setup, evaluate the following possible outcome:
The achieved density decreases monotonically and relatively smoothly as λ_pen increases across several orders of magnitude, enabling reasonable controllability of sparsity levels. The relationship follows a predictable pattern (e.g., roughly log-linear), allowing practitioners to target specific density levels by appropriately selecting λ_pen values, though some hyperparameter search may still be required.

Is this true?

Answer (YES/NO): NO